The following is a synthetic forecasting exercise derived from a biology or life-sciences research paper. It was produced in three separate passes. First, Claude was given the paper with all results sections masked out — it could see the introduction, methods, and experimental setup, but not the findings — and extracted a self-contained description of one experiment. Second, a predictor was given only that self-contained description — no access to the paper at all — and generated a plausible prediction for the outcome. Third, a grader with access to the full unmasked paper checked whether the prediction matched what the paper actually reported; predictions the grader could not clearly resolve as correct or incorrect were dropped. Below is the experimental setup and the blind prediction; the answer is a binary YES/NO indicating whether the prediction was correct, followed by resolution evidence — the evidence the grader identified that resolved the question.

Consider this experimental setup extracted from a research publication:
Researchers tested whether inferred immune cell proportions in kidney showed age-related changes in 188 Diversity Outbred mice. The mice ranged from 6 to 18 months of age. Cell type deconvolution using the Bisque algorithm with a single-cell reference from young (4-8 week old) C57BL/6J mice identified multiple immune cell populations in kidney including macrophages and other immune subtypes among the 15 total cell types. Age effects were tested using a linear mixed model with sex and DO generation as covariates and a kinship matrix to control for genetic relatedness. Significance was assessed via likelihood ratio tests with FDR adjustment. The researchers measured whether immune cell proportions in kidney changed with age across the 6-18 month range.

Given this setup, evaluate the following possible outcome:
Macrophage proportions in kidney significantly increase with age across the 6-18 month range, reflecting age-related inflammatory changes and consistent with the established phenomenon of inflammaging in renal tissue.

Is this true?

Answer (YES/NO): YES